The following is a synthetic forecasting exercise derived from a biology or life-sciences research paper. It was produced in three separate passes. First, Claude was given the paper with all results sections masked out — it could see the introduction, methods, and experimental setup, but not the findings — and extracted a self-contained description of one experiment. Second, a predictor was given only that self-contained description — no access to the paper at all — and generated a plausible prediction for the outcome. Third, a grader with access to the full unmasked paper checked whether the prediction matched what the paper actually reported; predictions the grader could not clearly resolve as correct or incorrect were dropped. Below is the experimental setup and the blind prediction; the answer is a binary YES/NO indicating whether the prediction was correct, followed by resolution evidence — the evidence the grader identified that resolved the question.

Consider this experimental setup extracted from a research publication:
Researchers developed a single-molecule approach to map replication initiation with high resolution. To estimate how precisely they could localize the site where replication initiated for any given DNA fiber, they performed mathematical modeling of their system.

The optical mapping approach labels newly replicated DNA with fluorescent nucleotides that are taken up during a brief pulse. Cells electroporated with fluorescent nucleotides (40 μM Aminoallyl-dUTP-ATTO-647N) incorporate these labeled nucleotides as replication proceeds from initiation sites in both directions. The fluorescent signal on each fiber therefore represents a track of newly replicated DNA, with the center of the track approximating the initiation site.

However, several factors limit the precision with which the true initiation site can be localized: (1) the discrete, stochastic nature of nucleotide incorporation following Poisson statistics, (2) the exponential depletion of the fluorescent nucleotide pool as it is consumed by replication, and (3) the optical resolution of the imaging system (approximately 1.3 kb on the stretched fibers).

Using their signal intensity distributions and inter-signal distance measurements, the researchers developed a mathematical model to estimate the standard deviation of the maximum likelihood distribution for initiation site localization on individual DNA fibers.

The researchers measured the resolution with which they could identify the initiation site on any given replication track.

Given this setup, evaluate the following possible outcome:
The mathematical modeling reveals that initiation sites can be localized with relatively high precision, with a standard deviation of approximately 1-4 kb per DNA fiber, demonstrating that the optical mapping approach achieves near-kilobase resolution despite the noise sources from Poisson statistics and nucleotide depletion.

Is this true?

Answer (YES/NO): NO